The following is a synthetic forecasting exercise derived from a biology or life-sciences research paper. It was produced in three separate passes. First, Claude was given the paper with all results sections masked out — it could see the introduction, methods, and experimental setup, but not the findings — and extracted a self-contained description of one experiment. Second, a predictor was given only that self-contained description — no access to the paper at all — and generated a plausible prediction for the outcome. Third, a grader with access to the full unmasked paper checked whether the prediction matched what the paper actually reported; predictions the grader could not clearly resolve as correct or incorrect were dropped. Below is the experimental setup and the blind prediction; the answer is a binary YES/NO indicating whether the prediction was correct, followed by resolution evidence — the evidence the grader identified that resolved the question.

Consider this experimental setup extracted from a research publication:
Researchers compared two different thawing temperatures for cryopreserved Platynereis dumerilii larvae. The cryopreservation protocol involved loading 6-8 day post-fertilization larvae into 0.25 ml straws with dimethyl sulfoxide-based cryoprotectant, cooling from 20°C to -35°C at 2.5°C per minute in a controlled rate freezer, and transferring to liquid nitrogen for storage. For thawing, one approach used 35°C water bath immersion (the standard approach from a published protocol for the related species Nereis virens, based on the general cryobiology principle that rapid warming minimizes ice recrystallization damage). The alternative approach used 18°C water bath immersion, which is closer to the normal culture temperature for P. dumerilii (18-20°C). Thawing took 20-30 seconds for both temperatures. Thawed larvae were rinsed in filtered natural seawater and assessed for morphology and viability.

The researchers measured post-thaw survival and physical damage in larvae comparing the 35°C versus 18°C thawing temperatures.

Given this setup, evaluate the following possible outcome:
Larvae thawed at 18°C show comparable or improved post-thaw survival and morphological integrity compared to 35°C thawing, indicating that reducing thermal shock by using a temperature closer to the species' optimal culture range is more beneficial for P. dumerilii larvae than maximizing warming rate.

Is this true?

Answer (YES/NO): YES